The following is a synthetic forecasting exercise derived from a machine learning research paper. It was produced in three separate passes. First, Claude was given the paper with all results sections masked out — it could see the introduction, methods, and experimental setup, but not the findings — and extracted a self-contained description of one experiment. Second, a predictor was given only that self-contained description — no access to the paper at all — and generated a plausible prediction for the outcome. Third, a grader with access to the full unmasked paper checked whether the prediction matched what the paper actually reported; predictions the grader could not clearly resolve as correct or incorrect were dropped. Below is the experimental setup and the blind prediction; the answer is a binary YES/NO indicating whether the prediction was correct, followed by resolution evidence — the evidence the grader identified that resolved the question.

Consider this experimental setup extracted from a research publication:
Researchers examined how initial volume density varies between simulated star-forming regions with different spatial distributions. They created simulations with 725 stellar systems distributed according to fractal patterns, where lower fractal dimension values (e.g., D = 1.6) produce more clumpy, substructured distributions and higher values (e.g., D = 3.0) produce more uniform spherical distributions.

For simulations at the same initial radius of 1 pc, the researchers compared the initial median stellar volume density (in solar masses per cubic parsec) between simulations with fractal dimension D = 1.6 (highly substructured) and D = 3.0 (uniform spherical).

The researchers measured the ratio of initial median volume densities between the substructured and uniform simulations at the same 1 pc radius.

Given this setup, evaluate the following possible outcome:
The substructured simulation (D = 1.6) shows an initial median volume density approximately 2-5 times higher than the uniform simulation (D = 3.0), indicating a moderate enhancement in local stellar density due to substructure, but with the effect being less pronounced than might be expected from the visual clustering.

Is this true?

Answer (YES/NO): NO